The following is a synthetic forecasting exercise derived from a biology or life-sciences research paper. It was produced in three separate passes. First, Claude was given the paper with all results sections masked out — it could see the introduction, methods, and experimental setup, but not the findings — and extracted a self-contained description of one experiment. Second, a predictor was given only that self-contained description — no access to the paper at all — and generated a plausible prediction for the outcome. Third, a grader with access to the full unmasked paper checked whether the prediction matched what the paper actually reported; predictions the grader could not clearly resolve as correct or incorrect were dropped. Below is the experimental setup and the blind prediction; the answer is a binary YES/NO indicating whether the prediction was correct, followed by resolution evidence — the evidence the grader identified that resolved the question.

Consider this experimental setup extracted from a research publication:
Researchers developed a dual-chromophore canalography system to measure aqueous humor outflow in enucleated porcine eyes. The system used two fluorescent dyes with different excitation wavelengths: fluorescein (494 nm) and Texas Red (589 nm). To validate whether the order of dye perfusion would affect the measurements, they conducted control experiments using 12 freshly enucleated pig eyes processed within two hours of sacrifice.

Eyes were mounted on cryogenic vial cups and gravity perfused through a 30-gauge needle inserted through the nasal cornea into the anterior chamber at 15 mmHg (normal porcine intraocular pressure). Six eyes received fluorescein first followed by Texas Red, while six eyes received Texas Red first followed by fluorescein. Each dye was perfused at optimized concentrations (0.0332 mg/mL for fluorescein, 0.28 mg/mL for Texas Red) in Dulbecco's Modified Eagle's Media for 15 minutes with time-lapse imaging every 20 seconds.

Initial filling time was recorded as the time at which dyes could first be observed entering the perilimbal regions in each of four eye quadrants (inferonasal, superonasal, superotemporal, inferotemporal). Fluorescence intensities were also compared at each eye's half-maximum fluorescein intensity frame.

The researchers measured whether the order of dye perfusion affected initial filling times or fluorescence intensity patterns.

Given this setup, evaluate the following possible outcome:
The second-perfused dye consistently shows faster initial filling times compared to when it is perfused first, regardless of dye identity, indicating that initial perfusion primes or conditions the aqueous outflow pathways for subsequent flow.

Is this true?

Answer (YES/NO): NO